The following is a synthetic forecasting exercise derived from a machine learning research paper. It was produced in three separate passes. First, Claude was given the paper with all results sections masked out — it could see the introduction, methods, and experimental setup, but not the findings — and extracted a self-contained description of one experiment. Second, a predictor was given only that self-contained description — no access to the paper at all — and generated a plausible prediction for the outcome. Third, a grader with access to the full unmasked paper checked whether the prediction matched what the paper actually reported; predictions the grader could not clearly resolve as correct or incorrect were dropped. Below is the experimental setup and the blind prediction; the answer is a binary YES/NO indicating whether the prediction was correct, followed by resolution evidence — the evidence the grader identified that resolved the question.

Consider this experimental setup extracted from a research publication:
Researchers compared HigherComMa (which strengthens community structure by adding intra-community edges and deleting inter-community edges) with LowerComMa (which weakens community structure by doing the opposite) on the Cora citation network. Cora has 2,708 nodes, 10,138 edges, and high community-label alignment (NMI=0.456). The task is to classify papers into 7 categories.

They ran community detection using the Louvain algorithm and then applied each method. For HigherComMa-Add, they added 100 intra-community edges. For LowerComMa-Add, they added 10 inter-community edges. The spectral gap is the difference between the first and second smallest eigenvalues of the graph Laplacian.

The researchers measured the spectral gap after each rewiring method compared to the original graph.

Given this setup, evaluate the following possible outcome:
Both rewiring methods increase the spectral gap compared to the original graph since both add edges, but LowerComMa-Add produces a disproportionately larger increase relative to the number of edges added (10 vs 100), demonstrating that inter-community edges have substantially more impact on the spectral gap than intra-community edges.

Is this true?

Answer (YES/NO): NO